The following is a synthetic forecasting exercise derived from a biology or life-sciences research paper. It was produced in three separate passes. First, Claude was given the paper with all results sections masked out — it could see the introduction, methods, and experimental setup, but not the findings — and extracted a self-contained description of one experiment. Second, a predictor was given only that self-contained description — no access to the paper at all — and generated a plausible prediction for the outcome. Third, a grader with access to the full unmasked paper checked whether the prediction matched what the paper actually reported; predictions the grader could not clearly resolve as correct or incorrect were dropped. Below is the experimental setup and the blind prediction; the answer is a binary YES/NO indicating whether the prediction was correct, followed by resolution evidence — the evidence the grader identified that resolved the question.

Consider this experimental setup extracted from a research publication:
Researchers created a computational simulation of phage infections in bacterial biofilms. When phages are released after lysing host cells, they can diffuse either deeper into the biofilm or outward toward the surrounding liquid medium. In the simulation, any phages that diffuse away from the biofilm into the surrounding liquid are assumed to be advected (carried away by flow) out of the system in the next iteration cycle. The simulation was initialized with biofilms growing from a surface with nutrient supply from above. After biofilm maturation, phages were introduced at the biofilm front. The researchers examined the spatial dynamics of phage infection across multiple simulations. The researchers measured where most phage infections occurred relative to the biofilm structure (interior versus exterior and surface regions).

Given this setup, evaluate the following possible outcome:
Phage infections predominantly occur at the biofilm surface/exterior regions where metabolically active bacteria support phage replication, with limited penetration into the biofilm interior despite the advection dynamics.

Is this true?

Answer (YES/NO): NO